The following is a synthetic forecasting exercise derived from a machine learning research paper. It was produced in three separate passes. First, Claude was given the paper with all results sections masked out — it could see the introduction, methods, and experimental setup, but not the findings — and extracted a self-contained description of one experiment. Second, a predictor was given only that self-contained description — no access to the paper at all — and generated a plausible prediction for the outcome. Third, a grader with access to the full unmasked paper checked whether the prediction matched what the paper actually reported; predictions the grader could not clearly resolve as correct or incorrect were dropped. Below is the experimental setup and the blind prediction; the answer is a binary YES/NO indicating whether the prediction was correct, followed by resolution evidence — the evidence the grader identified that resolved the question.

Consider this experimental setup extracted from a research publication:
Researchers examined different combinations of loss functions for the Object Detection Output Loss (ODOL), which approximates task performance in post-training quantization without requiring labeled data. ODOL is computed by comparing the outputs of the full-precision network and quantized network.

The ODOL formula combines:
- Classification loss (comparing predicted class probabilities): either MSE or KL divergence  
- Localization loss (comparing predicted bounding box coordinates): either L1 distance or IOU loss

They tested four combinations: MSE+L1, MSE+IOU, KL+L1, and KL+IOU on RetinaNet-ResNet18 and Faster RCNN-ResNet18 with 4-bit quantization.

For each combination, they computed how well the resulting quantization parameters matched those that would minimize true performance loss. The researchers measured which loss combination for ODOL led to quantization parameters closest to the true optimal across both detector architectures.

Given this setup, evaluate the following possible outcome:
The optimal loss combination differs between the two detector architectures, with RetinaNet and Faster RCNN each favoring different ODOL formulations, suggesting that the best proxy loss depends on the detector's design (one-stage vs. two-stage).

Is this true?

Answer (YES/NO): NO